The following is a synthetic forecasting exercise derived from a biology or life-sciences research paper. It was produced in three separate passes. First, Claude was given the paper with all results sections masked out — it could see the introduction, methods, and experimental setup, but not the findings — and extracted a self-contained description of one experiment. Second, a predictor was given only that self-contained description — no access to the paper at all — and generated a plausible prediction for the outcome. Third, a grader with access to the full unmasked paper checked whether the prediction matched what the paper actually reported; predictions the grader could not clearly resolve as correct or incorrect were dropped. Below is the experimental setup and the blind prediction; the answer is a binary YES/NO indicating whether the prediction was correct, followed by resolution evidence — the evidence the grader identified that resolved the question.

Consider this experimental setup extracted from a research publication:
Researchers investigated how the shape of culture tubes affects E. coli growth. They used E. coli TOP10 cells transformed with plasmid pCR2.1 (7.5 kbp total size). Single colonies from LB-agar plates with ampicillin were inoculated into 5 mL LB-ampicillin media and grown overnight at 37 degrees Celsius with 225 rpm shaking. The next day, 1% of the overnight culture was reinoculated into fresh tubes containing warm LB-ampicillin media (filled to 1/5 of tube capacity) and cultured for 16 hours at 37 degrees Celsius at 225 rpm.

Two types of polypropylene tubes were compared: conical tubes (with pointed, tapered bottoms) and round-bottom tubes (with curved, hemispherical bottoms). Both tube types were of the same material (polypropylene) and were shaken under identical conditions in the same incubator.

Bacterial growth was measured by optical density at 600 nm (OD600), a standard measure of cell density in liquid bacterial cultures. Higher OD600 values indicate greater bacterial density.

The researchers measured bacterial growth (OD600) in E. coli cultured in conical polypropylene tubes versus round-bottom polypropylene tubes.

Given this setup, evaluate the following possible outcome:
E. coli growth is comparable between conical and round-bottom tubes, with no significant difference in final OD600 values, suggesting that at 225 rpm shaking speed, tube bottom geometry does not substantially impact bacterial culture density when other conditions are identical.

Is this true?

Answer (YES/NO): YES